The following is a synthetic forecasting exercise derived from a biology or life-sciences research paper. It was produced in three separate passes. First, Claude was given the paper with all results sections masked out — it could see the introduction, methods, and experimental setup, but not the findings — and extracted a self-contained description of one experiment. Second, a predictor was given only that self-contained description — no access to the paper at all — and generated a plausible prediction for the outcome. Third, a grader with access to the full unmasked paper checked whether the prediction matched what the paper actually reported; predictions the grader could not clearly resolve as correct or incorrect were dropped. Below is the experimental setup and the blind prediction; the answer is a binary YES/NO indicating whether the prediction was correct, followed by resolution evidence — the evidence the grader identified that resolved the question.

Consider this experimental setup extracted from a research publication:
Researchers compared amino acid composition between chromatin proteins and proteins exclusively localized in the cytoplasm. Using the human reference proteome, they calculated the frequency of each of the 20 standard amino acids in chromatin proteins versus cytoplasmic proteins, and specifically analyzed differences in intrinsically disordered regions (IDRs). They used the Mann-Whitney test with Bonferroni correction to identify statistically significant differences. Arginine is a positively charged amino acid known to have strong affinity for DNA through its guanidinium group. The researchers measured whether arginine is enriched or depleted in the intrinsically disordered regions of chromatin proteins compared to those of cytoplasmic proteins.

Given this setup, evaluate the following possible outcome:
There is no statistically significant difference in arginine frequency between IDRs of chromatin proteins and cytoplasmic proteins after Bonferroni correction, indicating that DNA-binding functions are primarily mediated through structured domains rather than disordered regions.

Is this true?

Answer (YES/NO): NO